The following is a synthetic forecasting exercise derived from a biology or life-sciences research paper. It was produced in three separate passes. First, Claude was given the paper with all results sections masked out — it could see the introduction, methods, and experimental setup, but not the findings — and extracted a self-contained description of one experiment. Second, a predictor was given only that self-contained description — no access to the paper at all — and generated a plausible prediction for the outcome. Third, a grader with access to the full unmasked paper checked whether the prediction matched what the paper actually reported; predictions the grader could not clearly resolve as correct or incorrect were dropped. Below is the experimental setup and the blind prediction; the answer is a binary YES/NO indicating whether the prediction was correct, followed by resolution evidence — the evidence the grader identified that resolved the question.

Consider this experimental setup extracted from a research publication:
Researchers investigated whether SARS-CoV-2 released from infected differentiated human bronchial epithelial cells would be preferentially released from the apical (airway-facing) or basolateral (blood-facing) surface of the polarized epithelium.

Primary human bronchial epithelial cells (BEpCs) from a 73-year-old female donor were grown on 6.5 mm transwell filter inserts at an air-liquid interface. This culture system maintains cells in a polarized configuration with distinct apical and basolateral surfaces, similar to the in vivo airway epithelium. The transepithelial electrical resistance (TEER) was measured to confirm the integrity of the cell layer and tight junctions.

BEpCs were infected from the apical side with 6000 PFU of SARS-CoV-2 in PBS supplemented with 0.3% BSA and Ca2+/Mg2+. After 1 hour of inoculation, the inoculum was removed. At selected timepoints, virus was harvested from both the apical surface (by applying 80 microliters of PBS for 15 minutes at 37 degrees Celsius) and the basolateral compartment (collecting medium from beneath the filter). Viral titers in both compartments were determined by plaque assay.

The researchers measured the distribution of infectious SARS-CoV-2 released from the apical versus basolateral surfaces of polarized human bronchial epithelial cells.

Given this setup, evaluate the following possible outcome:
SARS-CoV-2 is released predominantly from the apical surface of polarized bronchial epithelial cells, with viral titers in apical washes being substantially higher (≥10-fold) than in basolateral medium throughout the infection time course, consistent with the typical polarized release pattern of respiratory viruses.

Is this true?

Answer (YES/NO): NO